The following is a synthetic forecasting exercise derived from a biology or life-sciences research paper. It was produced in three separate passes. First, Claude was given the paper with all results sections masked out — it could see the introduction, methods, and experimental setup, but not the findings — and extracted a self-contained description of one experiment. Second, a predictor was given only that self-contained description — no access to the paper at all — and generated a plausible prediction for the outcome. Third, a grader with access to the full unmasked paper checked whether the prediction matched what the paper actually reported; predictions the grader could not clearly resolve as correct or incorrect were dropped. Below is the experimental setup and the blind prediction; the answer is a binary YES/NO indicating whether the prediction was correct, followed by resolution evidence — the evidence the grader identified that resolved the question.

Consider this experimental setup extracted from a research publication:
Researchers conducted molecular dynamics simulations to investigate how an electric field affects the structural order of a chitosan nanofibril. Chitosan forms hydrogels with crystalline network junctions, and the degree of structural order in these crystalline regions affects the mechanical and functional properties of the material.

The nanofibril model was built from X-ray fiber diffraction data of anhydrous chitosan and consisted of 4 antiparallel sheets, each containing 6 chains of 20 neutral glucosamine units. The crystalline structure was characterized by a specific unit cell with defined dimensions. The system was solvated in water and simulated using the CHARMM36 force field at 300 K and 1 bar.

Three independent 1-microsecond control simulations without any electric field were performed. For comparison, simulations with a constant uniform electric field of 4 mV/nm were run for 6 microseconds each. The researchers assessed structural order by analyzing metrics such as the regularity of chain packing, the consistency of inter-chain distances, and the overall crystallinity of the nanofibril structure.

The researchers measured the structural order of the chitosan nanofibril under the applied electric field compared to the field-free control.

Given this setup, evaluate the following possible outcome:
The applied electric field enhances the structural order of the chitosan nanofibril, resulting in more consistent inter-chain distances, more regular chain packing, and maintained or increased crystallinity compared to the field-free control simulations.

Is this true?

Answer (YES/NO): YES